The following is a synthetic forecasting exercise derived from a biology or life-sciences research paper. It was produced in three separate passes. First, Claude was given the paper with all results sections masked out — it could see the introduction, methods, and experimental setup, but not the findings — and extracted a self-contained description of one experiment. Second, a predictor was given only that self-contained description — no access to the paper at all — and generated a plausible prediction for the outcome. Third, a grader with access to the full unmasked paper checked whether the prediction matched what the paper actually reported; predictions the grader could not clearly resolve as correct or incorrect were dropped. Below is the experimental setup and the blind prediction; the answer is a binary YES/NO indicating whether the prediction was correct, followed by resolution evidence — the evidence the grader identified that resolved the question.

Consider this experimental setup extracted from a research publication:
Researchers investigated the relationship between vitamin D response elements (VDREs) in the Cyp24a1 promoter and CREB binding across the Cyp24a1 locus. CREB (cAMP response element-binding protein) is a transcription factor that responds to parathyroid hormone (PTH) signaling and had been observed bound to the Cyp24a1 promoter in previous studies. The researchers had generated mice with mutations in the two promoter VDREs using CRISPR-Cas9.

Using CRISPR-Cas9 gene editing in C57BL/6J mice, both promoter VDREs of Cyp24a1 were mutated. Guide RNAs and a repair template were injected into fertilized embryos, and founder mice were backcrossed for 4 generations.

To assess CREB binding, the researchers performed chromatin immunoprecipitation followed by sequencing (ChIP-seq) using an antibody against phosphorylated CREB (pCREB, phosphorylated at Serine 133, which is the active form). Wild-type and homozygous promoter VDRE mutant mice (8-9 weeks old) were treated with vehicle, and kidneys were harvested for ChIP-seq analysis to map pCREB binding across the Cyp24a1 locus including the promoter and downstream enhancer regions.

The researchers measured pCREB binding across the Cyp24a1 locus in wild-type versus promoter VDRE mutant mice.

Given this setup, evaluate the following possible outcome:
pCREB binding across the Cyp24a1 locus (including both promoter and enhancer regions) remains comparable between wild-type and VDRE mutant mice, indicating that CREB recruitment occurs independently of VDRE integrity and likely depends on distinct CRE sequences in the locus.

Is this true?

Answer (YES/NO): NO